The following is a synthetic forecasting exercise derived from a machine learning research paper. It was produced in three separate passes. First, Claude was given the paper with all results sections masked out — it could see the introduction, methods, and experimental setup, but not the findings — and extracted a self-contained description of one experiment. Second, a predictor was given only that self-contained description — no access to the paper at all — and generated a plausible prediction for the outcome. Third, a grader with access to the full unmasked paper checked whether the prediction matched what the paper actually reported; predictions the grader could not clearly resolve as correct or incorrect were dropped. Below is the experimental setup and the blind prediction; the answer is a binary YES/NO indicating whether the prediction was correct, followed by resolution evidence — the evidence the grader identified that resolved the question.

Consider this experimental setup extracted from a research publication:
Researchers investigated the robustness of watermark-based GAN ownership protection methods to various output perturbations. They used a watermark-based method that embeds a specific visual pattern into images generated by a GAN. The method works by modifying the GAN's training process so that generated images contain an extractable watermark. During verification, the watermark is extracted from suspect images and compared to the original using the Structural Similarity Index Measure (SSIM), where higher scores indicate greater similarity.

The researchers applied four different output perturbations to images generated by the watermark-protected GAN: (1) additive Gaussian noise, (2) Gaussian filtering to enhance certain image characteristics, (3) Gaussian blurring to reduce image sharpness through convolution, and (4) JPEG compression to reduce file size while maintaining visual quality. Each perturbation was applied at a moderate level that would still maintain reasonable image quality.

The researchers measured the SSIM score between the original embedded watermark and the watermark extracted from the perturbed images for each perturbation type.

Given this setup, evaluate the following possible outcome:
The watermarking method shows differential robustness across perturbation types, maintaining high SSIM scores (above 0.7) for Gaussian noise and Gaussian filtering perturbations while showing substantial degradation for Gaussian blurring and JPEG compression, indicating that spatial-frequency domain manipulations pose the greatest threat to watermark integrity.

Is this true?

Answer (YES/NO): NO